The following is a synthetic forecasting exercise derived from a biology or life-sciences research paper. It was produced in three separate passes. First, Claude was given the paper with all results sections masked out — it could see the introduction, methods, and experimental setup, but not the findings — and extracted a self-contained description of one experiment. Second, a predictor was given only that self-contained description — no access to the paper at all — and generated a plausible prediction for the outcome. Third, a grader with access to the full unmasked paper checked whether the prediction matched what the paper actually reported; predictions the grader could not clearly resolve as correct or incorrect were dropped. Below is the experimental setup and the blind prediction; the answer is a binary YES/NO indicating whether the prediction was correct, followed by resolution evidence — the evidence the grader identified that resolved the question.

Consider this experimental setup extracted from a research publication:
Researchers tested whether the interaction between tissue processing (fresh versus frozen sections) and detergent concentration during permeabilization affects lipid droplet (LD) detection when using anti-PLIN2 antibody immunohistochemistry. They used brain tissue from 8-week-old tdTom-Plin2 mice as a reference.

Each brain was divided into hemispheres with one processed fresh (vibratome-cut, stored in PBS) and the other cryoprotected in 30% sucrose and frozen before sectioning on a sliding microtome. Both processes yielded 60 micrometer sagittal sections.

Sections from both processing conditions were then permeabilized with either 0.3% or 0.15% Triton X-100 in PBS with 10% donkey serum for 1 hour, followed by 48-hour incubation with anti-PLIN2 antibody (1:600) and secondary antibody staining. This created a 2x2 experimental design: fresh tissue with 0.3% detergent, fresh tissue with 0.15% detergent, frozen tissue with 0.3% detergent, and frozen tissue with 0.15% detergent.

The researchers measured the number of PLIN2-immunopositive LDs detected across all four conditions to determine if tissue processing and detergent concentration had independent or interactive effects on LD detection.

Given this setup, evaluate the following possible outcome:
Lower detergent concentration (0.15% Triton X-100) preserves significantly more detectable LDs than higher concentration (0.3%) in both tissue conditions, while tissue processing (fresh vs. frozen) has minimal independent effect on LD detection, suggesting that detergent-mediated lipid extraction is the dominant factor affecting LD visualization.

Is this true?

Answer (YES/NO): NO